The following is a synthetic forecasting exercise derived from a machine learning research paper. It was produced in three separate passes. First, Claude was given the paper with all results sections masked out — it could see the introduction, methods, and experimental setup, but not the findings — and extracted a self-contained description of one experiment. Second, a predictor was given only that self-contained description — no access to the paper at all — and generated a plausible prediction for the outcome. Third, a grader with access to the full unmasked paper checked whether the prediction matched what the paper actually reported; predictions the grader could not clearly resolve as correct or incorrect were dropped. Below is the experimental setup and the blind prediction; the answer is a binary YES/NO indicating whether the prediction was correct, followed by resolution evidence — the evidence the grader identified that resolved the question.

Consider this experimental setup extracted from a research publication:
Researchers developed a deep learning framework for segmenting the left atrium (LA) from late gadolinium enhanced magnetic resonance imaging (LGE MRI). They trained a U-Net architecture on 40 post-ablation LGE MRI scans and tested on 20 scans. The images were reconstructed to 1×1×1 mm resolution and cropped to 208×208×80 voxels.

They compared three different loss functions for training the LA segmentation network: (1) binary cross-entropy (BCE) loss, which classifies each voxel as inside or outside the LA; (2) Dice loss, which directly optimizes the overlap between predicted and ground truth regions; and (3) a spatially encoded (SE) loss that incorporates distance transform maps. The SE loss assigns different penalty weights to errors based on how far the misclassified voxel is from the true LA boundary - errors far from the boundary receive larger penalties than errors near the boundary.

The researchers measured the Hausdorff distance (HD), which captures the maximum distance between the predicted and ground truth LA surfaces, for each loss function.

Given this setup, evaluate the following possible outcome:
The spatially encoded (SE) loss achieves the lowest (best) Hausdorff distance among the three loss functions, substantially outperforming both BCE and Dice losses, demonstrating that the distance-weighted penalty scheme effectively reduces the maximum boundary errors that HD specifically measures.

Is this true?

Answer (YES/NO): YES